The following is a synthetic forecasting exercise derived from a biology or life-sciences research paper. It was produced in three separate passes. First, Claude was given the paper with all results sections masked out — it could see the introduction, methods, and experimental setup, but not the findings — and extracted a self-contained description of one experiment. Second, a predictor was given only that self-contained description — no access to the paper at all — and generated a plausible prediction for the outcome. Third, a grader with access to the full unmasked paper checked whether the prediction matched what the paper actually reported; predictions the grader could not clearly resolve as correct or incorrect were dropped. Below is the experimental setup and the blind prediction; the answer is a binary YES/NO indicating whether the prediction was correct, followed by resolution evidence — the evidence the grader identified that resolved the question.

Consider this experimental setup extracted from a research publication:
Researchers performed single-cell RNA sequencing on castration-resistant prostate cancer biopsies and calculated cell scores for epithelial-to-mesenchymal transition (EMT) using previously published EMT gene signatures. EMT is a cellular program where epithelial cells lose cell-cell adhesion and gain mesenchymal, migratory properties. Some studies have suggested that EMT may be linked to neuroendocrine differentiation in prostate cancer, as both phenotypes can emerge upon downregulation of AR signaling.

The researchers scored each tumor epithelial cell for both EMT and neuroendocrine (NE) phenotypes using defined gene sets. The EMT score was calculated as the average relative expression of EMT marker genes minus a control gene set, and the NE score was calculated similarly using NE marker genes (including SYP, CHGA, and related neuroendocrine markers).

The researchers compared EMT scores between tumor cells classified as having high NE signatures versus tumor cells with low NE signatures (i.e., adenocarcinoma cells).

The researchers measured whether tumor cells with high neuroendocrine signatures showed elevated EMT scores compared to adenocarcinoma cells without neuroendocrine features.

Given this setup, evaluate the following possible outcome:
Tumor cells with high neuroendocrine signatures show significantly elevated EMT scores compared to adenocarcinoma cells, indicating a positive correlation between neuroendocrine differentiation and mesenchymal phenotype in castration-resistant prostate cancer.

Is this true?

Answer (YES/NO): NO